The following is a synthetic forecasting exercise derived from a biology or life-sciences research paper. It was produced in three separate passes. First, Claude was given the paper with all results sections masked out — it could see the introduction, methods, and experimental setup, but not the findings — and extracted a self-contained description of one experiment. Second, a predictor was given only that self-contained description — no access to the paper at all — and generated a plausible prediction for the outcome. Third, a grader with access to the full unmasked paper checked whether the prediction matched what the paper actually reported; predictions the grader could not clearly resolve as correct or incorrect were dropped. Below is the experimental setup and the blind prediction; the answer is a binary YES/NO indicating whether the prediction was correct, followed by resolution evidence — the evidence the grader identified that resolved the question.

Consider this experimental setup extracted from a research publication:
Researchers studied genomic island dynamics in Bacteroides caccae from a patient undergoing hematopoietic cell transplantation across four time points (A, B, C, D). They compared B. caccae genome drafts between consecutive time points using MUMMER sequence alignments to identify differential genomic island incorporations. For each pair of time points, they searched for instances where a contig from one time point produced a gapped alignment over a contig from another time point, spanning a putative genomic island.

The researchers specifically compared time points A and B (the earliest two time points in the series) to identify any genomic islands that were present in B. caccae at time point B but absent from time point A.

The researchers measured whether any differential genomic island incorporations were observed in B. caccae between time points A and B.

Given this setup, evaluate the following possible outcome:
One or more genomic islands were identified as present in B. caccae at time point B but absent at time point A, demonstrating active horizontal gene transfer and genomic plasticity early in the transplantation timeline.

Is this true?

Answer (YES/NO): NO